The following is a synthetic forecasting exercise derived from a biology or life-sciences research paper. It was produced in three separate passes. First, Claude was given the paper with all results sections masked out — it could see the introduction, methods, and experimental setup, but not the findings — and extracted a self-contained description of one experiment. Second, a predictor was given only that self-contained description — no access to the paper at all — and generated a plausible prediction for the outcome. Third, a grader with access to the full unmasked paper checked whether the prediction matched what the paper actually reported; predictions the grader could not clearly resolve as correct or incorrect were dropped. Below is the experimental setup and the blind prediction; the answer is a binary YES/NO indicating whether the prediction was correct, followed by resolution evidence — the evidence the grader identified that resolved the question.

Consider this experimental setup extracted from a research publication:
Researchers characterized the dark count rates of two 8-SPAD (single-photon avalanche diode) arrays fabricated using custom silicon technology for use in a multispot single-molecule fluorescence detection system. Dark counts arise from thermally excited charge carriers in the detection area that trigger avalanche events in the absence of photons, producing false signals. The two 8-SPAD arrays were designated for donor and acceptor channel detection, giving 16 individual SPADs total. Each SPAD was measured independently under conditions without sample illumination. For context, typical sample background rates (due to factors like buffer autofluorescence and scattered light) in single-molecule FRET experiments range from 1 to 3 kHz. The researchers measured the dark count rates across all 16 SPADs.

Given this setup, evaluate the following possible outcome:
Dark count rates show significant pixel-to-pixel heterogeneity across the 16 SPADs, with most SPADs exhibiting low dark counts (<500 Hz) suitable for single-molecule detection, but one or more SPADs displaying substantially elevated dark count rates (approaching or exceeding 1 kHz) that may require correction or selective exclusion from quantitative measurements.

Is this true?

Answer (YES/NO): YES